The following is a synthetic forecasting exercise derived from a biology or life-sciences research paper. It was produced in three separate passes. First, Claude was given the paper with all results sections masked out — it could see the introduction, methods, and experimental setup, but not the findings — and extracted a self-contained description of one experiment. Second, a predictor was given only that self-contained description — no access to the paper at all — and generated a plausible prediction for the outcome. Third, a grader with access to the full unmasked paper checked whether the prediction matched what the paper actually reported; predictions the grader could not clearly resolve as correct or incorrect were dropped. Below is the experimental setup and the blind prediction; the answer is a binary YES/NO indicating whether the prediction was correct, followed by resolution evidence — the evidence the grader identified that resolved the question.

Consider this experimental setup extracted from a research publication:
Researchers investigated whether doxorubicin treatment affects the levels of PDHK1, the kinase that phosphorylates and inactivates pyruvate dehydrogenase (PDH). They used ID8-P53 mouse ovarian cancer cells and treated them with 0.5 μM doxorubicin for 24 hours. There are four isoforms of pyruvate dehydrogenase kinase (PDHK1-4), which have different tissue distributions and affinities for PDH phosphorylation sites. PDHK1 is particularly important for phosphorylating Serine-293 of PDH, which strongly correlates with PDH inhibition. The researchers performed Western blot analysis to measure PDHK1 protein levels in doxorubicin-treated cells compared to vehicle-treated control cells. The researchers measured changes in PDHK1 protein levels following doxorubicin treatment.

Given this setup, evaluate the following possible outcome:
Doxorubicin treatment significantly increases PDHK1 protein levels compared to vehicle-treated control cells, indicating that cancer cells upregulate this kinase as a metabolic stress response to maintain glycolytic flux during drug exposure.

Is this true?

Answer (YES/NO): NO